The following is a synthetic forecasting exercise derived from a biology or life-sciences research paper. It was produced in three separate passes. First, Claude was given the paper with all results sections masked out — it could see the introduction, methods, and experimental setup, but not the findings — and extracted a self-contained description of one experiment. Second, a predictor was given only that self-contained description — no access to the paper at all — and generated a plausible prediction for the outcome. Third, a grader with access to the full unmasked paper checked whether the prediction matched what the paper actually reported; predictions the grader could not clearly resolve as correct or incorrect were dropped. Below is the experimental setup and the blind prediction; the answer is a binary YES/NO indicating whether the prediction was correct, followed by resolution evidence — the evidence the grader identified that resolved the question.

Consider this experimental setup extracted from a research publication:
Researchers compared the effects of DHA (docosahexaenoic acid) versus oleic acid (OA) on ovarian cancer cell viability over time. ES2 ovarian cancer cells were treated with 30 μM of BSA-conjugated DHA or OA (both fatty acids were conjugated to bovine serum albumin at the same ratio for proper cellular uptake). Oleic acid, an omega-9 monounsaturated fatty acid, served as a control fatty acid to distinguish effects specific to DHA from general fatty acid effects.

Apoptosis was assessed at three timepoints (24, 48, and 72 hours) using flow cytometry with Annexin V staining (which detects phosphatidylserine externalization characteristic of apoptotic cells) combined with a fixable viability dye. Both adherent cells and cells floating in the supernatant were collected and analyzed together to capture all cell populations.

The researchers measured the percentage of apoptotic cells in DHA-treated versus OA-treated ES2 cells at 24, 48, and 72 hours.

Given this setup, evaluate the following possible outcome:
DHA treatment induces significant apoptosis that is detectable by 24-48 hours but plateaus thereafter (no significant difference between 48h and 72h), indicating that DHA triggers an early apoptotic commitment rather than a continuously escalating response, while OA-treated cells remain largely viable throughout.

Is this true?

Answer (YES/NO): NO